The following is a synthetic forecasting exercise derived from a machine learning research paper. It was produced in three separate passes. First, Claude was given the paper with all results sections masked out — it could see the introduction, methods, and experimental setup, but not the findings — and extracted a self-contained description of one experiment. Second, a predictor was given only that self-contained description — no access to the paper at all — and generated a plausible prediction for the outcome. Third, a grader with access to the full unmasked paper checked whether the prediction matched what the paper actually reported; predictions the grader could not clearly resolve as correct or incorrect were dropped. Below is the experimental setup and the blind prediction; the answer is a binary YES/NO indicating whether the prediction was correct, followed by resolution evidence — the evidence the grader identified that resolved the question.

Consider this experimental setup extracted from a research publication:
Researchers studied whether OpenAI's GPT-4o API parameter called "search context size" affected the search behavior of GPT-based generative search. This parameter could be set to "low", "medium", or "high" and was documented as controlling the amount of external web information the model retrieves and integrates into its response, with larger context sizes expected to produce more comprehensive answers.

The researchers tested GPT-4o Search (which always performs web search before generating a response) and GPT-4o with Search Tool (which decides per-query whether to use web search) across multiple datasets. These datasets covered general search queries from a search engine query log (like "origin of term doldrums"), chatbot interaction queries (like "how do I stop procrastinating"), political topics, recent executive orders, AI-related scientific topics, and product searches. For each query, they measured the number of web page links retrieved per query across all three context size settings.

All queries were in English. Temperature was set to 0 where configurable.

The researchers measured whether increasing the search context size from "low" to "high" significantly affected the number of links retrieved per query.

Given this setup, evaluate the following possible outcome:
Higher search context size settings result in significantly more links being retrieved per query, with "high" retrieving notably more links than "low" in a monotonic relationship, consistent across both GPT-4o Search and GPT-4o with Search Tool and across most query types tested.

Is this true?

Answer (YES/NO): NO